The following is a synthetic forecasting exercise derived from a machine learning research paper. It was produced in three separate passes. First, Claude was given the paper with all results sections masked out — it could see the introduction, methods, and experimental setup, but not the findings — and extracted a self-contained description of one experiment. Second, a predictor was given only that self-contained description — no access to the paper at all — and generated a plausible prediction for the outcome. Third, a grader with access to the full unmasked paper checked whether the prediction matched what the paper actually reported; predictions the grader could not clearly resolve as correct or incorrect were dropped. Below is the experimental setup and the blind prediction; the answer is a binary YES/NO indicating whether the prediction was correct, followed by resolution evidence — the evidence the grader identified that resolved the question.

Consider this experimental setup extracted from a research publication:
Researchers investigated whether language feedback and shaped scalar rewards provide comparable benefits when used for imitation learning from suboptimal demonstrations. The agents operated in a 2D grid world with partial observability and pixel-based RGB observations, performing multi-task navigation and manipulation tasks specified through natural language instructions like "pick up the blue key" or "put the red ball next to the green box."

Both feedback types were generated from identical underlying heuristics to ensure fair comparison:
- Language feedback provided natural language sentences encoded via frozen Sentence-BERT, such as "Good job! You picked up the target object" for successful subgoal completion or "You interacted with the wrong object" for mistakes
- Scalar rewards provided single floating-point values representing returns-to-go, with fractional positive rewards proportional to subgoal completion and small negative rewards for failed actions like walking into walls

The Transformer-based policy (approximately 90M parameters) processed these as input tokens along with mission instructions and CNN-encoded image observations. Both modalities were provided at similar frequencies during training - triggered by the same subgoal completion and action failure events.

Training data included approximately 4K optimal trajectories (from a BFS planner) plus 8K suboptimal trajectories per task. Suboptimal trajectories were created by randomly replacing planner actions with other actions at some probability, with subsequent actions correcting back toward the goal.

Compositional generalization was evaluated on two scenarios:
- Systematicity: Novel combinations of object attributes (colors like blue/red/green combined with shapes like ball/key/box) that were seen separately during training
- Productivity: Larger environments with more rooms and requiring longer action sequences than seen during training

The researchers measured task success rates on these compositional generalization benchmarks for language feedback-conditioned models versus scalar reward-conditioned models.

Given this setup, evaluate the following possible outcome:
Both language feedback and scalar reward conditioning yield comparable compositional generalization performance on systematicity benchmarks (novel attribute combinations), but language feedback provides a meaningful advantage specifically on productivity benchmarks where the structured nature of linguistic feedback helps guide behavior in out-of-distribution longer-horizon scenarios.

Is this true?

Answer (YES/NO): NO